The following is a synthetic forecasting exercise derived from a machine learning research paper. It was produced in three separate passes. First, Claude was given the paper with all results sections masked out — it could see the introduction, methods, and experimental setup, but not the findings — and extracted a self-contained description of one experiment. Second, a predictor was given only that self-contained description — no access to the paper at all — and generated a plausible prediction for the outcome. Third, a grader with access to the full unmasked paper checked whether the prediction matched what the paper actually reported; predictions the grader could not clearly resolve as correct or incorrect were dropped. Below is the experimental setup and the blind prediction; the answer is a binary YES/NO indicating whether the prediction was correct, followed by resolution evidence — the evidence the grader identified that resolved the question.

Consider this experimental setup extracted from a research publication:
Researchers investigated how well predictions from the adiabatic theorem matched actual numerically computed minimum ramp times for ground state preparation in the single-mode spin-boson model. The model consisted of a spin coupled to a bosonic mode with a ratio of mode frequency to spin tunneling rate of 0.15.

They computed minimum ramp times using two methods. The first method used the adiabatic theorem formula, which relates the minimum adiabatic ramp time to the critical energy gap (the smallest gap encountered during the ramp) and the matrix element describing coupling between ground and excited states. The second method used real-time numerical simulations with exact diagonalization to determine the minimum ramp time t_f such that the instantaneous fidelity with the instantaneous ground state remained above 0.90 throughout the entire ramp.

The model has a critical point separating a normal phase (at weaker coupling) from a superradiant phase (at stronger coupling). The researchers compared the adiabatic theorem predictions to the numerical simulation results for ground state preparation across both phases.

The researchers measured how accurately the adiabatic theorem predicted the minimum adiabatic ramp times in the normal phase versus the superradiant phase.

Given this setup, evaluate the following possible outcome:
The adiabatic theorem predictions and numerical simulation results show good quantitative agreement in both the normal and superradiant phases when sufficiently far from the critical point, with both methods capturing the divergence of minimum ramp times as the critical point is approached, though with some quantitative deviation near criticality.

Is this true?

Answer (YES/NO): NO